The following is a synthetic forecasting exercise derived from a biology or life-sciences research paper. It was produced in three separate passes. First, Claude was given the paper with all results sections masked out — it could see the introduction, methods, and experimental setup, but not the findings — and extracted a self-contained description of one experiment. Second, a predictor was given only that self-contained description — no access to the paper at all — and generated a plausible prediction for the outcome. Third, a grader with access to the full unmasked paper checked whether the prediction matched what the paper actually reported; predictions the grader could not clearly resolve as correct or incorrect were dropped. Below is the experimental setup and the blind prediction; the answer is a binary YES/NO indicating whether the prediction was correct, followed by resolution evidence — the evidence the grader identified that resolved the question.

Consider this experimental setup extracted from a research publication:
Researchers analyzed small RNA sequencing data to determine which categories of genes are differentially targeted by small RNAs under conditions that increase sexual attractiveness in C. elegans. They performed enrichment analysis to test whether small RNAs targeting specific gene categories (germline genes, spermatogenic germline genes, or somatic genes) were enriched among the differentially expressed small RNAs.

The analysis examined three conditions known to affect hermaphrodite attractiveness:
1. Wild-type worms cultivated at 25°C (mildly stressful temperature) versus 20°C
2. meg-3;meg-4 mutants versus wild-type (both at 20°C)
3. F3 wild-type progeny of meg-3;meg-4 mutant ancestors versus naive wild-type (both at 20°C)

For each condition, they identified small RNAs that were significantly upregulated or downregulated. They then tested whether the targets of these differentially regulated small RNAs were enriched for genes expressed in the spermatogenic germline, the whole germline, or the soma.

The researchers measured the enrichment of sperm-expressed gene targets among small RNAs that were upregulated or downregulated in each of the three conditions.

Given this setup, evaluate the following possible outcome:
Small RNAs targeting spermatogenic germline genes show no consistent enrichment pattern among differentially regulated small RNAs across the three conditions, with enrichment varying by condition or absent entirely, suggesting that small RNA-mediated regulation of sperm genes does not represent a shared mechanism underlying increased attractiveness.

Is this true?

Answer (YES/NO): NO